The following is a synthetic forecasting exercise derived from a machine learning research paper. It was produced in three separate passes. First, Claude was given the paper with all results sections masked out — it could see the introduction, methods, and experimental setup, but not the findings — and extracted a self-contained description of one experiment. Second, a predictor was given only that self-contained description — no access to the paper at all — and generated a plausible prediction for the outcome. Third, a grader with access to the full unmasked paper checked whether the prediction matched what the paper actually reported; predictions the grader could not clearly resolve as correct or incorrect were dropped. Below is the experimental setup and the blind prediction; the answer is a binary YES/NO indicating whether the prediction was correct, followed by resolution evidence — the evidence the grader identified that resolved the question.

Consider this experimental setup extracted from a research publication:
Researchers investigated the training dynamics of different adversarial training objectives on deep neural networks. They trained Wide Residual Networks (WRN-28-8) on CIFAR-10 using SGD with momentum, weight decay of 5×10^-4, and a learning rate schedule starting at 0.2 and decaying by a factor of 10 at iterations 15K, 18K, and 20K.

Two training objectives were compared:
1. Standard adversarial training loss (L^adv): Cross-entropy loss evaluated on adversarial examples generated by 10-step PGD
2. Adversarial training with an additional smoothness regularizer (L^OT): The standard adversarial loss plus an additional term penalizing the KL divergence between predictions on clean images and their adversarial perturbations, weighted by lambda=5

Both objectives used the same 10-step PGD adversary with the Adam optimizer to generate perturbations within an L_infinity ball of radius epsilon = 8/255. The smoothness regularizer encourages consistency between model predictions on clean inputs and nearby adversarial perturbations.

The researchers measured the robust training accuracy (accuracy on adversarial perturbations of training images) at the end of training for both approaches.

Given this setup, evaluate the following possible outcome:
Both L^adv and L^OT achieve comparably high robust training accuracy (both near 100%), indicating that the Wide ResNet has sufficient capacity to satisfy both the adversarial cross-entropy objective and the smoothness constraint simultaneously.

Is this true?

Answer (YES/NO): NO